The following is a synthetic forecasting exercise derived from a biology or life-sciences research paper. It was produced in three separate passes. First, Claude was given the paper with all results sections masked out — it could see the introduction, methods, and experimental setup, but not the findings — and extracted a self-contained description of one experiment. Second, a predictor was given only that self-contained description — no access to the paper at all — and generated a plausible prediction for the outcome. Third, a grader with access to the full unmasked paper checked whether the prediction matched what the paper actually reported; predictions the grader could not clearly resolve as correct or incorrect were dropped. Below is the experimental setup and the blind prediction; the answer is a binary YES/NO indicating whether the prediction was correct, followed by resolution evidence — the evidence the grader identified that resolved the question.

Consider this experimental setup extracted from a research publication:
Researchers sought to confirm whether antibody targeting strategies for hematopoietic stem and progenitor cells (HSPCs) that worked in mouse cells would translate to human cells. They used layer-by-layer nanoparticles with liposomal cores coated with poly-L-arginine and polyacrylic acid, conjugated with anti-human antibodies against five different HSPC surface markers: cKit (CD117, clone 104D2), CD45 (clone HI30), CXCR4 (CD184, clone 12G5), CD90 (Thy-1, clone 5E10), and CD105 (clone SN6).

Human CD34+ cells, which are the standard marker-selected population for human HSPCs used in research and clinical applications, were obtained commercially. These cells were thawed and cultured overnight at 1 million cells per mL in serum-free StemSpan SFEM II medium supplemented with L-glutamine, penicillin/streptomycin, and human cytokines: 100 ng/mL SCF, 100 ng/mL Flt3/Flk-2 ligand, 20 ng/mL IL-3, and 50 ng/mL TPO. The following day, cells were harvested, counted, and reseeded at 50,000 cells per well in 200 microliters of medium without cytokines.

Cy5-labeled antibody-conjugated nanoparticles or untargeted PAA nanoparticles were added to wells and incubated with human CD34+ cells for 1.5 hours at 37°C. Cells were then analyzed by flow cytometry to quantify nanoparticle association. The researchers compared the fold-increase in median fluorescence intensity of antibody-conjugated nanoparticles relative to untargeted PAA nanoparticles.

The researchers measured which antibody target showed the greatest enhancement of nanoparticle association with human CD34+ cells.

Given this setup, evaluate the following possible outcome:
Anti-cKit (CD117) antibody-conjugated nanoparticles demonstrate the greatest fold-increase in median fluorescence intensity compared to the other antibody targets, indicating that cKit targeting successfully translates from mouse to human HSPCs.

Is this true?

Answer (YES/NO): NO